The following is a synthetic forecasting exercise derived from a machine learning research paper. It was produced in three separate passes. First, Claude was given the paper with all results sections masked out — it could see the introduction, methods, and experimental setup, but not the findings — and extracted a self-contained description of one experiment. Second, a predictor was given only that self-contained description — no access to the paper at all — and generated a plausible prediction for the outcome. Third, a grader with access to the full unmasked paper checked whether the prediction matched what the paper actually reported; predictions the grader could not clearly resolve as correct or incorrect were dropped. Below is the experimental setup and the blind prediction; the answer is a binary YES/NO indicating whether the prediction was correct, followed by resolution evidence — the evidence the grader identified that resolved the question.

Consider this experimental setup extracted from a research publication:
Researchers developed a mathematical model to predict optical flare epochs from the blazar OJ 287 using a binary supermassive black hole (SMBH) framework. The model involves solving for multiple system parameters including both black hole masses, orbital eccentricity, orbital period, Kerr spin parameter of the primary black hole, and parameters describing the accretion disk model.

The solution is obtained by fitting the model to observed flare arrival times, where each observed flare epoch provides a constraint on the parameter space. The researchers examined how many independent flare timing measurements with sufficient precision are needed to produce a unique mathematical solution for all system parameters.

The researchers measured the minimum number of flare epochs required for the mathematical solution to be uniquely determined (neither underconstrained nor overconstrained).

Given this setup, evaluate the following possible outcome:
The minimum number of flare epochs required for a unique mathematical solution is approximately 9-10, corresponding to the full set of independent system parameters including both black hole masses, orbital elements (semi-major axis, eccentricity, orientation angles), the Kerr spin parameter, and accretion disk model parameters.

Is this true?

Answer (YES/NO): YES